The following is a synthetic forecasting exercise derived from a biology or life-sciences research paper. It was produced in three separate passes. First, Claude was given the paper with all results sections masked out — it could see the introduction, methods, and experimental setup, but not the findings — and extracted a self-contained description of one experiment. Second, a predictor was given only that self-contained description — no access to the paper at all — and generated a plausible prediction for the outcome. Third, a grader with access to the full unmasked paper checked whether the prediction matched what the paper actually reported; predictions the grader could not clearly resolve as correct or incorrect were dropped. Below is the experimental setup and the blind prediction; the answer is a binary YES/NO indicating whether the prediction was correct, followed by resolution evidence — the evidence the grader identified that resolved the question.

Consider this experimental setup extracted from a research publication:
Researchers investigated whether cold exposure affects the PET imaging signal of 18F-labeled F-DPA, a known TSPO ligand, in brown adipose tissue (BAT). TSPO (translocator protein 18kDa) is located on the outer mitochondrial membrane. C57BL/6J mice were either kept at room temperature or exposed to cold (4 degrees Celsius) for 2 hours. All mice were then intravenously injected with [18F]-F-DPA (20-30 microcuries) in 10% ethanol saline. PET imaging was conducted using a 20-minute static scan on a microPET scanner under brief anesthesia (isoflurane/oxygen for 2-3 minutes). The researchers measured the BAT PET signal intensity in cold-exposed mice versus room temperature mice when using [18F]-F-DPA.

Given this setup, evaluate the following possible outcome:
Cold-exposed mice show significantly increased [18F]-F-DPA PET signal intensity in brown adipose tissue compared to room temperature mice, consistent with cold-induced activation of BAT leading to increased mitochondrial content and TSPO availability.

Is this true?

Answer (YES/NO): NO